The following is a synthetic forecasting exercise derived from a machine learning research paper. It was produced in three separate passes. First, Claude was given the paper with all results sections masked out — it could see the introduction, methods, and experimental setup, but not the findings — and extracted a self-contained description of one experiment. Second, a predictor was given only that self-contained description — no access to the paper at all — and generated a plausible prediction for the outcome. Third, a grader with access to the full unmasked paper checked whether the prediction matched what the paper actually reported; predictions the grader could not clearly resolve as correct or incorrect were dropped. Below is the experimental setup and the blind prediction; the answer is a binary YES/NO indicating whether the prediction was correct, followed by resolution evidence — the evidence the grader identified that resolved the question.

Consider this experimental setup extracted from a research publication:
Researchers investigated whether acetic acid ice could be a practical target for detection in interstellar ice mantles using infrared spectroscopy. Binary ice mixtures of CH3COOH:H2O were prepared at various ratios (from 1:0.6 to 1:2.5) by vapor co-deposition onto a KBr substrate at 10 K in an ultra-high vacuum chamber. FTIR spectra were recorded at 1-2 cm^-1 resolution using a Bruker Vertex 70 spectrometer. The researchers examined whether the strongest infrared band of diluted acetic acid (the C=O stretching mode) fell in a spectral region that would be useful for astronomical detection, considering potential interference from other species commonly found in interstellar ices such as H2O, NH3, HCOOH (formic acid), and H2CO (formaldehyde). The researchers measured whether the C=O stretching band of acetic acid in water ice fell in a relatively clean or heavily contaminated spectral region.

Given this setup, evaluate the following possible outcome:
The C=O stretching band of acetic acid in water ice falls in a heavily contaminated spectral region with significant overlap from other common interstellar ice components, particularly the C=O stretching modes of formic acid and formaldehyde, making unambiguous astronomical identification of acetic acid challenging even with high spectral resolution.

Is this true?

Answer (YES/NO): NO